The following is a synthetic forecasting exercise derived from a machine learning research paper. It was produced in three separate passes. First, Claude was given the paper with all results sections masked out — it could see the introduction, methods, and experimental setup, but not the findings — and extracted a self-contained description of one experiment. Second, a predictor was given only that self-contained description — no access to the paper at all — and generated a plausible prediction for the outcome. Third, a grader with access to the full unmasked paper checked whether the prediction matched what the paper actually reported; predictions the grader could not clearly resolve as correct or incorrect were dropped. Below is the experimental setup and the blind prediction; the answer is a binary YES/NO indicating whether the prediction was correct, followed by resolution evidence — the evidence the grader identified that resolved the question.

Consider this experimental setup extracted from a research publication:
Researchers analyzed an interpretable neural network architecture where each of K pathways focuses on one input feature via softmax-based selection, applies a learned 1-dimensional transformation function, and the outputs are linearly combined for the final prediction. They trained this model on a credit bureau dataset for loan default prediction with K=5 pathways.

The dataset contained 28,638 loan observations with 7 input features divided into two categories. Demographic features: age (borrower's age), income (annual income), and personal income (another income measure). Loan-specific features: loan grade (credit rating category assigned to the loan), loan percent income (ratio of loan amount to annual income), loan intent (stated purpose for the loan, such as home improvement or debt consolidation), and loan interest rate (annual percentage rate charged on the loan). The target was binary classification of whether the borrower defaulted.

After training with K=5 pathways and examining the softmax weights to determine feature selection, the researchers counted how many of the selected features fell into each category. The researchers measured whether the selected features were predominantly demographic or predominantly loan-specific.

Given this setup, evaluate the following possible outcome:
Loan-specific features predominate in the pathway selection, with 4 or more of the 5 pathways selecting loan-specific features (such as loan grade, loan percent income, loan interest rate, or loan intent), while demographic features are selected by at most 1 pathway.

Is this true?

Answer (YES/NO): YES